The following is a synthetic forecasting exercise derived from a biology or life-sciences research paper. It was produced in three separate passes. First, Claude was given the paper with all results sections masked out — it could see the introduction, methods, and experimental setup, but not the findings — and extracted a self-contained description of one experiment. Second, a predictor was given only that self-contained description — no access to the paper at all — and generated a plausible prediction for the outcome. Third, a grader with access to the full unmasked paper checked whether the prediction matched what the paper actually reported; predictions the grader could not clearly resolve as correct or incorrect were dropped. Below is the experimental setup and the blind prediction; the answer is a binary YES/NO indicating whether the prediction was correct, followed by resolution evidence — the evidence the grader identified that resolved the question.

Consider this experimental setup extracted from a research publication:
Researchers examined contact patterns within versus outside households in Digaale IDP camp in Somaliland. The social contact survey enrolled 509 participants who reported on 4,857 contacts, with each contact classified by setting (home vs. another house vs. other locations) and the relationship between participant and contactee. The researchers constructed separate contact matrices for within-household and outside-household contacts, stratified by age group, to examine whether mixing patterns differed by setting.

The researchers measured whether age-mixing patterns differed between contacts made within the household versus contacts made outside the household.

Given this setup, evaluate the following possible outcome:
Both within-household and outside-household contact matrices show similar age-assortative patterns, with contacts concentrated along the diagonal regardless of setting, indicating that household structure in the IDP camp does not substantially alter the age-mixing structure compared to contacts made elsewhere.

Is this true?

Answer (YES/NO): NO